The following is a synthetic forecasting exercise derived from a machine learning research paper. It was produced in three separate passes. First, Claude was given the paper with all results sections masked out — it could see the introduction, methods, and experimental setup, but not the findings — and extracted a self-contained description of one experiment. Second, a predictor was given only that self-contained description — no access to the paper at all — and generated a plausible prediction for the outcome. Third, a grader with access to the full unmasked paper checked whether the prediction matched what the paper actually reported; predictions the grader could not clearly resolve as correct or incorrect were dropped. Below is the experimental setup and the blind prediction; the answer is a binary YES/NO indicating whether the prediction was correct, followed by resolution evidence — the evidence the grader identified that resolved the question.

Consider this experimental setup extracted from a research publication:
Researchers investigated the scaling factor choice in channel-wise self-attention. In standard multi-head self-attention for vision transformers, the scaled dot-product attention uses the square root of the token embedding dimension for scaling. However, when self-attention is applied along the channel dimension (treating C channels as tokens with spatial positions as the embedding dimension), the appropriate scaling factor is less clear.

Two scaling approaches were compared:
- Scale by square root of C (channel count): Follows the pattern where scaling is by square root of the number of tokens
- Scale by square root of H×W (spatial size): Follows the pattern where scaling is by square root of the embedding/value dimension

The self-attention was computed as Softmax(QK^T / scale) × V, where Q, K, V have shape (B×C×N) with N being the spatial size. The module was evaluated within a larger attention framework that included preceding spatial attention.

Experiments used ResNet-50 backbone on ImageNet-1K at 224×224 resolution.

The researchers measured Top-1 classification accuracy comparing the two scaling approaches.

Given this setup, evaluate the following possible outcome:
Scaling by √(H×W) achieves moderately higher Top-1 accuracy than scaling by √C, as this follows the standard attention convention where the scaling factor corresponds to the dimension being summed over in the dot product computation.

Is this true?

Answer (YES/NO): NO